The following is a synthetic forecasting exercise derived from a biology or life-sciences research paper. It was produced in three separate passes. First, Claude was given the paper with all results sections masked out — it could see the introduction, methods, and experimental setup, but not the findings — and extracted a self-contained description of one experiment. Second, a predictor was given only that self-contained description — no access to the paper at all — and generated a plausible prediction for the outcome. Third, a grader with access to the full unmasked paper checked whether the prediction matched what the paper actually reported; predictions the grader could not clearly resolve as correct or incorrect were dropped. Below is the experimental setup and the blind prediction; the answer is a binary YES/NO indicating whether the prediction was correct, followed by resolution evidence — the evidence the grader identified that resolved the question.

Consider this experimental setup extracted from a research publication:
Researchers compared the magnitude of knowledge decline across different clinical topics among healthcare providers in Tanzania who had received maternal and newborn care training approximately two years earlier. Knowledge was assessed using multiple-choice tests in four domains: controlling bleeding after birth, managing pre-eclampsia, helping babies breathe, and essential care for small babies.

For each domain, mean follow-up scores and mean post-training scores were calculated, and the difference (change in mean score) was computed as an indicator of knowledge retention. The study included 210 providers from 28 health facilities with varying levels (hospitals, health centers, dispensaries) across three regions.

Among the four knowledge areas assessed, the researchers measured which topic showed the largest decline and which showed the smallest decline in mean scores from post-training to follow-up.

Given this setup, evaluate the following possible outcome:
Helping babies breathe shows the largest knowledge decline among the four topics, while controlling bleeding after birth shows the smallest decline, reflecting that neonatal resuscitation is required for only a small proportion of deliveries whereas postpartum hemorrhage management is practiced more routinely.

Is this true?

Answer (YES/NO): NO